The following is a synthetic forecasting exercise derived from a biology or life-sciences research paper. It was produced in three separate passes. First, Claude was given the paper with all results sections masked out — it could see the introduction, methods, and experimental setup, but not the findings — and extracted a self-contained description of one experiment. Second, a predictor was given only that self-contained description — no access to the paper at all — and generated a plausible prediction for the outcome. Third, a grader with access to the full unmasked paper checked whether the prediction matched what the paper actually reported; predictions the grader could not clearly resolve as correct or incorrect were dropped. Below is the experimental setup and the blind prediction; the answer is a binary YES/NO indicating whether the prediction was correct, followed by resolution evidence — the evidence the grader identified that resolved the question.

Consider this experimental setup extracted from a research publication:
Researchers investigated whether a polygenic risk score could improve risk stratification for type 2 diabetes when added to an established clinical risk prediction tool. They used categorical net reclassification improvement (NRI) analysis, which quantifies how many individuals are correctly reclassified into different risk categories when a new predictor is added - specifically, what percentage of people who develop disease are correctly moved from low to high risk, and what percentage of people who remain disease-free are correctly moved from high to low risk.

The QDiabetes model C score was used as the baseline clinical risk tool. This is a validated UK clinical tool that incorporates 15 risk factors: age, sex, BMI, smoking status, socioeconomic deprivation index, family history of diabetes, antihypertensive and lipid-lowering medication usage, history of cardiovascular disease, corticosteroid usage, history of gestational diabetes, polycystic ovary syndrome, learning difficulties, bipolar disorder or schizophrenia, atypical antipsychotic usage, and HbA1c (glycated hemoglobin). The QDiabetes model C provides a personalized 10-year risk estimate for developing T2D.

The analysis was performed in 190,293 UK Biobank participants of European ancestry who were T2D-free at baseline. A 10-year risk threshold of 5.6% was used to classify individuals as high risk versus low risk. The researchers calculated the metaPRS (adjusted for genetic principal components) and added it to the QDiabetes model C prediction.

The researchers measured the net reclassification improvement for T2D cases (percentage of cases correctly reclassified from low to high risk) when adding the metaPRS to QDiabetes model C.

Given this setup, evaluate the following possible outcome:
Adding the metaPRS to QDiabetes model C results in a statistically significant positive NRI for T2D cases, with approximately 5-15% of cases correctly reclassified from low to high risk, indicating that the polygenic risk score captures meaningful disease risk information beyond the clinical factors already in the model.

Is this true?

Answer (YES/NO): YES